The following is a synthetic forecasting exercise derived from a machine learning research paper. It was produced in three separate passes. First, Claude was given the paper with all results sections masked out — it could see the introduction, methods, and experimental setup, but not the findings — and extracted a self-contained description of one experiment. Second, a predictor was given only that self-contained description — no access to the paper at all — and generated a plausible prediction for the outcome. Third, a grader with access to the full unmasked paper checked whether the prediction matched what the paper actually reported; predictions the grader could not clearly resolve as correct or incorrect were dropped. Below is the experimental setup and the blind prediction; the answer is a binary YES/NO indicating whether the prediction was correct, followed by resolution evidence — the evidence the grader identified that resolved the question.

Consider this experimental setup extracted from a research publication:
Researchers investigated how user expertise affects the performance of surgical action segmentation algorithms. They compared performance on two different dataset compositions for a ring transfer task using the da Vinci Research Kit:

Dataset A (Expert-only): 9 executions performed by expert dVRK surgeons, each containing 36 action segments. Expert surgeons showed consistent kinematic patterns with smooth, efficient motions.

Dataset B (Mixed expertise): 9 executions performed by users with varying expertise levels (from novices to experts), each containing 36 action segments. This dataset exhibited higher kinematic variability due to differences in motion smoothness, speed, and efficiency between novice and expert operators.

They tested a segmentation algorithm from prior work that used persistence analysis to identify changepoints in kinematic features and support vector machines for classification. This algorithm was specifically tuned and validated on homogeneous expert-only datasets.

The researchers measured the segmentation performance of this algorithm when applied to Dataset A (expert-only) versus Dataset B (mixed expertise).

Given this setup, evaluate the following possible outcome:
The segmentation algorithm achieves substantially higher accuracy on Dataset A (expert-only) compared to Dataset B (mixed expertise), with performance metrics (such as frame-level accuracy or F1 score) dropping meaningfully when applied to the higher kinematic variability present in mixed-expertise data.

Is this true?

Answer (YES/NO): YES